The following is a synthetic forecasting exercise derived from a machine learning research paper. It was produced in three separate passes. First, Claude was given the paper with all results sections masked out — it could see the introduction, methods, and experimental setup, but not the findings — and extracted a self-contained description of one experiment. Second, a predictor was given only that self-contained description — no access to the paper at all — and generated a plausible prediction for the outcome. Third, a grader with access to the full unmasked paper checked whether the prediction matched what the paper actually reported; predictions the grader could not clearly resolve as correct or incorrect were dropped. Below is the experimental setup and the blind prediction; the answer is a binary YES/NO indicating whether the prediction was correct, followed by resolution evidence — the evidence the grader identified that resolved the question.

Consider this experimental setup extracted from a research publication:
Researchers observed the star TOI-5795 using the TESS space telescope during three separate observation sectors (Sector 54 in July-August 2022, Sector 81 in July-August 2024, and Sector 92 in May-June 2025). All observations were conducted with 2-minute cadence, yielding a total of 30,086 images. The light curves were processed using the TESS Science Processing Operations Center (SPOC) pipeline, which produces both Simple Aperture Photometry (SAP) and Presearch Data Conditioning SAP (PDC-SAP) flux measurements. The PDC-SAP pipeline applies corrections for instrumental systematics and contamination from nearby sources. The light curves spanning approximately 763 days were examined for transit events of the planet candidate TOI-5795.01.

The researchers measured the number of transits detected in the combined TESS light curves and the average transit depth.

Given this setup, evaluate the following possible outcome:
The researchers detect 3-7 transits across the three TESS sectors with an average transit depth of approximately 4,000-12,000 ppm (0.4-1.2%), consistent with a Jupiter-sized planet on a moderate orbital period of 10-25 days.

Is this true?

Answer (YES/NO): NO